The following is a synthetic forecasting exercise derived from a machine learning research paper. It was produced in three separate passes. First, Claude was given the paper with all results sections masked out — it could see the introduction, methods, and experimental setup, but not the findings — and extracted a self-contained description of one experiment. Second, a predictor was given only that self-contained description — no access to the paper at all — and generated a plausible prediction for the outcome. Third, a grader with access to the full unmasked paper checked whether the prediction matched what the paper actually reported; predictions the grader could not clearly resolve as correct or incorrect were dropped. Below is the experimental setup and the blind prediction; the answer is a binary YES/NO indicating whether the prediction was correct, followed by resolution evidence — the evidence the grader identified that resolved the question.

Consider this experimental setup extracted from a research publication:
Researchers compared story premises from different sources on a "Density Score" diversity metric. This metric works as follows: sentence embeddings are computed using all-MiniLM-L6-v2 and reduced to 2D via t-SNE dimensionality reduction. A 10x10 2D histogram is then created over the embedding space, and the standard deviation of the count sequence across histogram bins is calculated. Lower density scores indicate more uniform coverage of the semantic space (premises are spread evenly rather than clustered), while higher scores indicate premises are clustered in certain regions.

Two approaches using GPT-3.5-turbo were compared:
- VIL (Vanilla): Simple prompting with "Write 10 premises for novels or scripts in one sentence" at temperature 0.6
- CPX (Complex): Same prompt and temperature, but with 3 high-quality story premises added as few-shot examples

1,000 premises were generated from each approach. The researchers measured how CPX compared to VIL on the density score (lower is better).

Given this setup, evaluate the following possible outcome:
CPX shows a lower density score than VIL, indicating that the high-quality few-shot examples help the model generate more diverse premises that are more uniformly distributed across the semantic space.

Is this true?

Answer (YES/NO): NO